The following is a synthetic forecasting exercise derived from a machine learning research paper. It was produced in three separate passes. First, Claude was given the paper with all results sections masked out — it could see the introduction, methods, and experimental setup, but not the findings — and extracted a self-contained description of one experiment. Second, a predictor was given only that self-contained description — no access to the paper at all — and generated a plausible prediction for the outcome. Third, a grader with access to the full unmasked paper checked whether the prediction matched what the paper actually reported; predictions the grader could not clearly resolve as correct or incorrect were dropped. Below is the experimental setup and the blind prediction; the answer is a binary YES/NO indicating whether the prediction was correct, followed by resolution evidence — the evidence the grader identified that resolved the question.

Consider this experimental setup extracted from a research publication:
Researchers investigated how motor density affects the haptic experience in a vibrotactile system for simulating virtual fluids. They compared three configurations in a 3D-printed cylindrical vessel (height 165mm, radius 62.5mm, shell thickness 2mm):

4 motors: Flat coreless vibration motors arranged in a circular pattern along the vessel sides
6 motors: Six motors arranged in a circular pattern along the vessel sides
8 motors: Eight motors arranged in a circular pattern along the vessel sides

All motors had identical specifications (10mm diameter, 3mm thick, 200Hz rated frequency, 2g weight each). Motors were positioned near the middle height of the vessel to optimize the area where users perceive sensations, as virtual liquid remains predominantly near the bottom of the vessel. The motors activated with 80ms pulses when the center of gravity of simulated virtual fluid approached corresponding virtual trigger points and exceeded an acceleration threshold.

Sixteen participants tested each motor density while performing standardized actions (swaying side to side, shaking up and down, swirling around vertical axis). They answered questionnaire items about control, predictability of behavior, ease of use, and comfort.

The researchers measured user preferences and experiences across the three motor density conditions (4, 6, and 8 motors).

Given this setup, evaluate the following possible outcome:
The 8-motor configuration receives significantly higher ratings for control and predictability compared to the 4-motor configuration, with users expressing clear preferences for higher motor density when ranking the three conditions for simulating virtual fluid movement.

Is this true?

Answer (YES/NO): NO